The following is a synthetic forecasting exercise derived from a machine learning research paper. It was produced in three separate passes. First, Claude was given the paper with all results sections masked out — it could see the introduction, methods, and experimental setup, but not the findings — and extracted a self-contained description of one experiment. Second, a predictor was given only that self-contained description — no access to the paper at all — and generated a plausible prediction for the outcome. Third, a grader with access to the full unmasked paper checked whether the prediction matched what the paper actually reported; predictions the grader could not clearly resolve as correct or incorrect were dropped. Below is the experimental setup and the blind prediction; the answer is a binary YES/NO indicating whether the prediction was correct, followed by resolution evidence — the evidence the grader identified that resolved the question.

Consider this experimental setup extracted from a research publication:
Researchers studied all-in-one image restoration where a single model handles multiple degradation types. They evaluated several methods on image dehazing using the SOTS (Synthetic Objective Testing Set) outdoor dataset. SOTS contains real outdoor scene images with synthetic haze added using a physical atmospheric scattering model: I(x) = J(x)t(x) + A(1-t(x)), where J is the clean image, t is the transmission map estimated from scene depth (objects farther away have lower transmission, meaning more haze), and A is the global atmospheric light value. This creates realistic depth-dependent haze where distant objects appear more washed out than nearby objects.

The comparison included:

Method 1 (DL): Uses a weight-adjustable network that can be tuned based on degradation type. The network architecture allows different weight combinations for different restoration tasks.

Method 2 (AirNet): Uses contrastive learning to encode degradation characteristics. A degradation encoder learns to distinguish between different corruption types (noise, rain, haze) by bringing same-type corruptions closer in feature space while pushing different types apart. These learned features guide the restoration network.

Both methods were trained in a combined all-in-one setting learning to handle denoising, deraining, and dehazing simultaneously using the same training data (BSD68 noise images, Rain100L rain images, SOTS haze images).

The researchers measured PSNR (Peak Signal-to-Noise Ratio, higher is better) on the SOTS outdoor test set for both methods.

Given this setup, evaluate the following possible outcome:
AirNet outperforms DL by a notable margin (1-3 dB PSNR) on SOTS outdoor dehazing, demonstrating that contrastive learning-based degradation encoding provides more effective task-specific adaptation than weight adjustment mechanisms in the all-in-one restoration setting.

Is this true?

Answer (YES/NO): YES